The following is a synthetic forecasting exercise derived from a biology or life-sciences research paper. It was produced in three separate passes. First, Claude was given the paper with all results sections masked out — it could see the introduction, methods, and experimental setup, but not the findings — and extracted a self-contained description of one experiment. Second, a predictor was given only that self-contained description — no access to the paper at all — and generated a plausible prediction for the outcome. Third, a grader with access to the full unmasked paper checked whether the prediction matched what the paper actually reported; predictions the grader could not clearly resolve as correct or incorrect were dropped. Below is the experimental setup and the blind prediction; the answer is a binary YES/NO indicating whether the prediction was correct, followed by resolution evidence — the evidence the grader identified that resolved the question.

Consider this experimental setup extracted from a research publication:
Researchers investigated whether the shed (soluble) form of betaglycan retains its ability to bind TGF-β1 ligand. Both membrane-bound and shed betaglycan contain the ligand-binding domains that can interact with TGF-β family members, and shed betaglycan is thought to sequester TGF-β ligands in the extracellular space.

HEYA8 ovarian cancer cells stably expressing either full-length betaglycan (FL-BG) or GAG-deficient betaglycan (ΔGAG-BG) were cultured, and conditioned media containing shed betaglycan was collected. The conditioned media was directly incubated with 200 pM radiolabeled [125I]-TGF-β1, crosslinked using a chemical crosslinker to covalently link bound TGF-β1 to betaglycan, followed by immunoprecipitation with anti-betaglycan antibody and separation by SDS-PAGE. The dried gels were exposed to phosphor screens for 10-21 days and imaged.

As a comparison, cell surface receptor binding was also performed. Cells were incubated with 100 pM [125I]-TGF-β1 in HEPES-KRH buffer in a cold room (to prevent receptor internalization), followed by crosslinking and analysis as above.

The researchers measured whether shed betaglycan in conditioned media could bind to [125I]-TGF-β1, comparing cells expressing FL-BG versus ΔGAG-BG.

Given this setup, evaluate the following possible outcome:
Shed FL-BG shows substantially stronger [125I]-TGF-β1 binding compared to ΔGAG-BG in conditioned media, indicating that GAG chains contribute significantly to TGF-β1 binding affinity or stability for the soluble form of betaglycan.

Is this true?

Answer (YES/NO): NO